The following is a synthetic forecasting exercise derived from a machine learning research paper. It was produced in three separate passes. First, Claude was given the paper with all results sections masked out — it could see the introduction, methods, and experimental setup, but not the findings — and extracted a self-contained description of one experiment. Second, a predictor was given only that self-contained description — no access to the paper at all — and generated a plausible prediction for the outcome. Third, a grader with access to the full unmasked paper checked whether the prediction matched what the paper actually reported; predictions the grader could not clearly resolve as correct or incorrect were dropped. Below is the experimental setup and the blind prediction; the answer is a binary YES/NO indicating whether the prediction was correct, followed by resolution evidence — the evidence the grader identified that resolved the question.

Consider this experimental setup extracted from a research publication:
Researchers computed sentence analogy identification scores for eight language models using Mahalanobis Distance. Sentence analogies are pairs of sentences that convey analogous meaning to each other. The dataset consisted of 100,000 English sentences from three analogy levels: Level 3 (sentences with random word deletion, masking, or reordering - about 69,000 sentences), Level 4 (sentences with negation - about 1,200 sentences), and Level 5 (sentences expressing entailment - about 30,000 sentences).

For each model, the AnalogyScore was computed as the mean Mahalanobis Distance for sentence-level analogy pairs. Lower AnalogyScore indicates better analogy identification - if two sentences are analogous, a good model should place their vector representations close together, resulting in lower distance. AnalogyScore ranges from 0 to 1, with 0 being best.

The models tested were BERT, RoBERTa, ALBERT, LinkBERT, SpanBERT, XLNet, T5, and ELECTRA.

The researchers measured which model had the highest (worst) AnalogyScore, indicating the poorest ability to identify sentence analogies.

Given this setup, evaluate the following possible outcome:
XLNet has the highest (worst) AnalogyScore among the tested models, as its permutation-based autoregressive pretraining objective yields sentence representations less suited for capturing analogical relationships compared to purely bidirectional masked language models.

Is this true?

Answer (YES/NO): YES